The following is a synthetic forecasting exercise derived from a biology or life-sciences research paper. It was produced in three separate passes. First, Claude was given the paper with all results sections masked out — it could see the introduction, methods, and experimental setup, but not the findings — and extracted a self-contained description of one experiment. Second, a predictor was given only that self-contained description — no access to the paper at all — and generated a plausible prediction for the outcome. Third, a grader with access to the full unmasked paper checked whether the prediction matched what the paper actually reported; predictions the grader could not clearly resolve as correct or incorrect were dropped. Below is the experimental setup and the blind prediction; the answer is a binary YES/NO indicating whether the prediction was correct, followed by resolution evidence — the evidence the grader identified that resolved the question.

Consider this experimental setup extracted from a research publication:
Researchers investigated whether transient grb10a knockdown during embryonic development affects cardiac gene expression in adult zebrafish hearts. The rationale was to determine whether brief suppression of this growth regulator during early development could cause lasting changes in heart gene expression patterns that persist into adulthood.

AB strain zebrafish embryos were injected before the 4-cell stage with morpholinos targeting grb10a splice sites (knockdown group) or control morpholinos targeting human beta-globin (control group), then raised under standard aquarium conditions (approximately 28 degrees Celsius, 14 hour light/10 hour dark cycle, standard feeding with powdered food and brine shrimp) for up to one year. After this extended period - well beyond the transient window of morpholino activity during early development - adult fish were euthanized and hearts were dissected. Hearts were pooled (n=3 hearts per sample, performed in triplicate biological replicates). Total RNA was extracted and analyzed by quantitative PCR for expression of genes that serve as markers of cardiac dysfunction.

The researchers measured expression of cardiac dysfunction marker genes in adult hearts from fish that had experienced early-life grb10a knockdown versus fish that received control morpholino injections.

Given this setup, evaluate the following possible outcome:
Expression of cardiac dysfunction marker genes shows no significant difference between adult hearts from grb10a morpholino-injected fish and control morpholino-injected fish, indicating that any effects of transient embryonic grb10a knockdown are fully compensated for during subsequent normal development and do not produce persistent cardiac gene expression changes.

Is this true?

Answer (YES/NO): NO